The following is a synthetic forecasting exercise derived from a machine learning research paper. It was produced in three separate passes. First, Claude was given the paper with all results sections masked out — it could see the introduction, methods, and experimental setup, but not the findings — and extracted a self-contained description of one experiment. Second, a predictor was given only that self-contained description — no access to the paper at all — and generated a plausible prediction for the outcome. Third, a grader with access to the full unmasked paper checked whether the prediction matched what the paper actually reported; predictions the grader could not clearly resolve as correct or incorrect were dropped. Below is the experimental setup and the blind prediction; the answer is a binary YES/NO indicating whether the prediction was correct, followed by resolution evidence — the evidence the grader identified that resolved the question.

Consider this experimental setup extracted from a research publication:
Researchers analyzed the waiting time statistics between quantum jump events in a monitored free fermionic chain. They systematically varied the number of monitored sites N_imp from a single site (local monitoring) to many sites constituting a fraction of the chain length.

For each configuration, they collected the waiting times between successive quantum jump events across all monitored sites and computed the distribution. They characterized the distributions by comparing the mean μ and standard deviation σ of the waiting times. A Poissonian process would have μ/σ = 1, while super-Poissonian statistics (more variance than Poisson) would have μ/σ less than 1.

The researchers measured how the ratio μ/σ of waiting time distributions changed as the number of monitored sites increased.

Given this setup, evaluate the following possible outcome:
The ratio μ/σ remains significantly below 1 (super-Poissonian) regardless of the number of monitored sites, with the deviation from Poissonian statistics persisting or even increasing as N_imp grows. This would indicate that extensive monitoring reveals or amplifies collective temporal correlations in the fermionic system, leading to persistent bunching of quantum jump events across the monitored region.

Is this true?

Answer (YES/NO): NO